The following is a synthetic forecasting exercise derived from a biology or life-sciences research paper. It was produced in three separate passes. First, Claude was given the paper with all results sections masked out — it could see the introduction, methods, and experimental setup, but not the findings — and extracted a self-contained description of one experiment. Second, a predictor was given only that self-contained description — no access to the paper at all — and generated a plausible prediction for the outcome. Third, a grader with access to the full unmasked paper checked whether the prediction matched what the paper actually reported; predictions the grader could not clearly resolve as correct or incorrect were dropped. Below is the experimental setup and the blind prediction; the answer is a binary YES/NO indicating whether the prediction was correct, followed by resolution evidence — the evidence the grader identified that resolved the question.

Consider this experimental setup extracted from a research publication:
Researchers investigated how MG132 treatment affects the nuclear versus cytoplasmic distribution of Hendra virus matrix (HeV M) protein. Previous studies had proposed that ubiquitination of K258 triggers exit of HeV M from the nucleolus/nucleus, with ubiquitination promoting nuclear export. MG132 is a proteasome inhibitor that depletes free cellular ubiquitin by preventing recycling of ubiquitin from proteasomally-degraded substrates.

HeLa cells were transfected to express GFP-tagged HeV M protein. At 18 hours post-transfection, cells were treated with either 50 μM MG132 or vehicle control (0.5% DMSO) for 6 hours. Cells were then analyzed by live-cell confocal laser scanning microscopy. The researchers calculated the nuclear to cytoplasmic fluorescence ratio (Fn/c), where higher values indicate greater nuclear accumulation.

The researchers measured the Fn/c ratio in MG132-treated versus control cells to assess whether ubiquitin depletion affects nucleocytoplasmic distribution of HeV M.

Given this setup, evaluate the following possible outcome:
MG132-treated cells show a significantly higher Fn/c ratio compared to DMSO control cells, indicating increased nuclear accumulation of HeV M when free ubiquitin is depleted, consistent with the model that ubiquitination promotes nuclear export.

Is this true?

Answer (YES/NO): YES